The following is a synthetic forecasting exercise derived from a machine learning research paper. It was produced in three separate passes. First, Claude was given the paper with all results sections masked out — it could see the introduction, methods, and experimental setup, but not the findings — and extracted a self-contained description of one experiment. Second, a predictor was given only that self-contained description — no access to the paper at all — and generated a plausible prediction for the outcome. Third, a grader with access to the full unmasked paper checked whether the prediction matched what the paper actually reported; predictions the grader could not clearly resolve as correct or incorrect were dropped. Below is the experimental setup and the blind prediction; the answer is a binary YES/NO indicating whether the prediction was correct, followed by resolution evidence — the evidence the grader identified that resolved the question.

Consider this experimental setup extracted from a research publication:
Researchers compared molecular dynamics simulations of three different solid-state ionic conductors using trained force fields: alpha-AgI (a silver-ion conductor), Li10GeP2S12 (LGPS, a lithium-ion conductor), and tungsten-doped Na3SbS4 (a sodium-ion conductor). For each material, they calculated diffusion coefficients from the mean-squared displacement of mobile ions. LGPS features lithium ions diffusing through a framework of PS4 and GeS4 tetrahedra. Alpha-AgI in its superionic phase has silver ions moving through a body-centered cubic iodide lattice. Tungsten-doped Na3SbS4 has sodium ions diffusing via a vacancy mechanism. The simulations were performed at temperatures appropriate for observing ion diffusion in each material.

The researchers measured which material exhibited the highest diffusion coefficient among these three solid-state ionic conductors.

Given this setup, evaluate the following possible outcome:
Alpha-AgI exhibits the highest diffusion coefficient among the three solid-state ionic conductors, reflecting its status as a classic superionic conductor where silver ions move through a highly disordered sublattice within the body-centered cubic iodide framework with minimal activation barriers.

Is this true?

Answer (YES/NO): NO